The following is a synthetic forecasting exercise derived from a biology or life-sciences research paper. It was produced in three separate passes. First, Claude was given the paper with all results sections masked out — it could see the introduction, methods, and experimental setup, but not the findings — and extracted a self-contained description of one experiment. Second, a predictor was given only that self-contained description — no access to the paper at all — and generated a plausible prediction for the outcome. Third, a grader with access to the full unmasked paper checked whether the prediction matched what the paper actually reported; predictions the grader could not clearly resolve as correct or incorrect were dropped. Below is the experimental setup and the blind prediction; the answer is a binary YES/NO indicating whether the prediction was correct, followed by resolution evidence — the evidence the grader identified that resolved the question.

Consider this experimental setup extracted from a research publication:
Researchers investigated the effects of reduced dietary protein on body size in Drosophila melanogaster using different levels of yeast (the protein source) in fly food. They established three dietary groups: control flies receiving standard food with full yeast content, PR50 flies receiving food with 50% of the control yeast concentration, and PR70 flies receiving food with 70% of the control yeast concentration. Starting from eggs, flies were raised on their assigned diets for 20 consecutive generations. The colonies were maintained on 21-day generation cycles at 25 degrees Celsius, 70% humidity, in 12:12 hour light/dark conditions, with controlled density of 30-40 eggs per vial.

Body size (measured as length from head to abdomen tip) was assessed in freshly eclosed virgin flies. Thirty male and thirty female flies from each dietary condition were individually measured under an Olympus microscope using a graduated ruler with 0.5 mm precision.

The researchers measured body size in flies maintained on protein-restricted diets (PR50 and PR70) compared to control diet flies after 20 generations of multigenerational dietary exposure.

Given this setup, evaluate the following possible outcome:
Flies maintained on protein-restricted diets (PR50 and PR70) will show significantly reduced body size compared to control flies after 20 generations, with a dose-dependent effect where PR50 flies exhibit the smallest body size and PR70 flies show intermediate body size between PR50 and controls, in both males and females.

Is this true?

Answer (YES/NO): NO